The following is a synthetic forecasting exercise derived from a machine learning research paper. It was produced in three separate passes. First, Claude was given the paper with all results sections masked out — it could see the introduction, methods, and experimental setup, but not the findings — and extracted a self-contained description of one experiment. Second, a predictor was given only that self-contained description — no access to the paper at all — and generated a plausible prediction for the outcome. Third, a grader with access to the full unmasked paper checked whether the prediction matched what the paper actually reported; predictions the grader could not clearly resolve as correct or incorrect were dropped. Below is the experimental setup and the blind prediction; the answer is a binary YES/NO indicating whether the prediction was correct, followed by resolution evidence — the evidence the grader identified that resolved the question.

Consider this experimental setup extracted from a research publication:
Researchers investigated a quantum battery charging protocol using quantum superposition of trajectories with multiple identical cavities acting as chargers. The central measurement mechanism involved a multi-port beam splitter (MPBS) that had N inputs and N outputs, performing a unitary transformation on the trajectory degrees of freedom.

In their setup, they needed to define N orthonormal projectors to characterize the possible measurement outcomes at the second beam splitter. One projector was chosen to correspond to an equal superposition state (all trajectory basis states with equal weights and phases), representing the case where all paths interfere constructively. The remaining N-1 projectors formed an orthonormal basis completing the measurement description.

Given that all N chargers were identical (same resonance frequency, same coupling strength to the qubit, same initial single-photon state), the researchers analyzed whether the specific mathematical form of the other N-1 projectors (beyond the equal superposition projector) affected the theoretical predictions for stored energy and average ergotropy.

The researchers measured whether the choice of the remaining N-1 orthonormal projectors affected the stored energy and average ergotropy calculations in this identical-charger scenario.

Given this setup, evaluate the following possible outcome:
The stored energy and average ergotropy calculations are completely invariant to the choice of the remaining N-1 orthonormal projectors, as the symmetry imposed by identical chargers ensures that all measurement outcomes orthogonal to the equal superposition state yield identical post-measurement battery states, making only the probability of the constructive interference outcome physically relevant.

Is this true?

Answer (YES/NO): YES